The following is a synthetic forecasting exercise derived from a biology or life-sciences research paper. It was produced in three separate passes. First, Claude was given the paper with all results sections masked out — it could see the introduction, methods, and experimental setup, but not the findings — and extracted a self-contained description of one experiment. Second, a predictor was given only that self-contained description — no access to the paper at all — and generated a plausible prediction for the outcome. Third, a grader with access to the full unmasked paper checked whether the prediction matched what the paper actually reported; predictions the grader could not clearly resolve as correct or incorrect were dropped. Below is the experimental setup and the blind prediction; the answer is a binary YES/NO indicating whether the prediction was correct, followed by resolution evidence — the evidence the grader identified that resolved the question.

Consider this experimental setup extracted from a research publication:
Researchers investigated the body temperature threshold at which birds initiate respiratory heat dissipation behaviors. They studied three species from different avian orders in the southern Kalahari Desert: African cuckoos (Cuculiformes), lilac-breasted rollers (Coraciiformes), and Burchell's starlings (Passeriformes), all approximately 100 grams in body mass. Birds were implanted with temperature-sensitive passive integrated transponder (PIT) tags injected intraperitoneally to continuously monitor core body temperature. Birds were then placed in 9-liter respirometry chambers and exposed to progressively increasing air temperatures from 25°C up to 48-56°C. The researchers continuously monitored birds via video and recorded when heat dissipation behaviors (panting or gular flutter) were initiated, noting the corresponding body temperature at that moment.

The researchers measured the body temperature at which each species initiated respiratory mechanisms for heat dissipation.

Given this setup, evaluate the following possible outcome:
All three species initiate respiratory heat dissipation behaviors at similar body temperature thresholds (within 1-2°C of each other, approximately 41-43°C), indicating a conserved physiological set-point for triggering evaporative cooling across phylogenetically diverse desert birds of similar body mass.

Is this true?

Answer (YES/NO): YES